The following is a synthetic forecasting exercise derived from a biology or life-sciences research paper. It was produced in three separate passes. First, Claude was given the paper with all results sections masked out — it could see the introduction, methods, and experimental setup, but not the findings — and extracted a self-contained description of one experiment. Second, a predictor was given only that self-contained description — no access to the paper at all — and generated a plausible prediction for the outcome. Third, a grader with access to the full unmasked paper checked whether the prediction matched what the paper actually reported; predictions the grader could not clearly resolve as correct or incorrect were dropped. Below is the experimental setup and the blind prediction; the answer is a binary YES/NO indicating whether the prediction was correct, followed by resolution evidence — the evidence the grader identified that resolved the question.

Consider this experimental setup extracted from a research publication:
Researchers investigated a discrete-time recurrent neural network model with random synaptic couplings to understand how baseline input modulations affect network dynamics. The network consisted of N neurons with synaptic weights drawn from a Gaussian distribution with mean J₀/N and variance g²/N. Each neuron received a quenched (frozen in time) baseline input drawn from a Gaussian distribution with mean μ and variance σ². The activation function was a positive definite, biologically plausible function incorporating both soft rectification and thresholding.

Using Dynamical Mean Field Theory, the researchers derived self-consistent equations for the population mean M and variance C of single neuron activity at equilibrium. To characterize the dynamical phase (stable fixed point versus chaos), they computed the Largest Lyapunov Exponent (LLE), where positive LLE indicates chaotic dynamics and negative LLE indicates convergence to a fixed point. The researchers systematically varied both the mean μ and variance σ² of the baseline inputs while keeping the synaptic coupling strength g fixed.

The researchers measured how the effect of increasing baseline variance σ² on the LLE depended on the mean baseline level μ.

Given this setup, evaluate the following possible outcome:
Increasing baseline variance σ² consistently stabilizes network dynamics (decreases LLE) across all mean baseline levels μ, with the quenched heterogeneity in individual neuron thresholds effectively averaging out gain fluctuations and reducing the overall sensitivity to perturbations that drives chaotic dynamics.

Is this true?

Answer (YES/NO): NO